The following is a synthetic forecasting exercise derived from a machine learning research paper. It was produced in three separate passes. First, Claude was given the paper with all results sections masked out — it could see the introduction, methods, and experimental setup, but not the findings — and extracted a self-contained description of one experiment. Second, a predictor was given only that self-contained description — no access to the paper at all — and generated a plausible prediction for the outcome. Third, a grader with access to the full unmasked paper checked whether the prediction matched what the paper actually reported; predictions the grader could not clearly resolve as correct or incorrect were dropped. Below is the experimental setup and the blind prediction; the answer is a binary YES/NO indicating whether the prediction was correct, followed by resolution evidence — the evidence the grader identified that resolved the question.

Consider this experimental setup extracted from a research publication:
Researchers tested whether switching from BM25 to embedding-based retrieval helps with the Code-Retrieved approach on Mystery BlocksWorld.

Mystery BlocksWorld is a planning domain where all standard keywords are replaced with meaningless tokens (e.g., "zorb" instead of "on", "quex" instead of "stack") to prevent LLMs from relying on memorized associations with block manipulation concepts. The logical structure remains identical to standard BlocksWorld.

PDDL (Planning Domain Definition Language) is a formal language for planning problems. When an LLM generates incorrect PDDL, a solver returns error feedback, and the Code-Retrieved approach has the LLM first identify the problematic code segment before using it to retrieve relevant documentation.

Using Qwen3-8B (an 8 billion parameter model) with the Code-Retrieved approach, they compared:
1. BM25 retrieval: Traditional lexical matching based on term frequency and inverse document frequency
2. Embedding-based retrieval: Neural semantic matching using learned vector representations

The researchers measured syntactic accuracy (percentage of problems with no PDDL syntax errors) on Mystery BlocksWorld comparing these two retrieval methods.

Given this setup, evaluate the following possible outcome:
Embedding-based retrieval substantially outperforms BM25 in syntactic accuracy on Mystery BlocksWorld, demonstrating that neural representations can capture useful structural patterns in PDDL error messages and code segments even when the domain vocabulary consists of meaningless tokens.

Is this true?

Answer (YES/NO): NO